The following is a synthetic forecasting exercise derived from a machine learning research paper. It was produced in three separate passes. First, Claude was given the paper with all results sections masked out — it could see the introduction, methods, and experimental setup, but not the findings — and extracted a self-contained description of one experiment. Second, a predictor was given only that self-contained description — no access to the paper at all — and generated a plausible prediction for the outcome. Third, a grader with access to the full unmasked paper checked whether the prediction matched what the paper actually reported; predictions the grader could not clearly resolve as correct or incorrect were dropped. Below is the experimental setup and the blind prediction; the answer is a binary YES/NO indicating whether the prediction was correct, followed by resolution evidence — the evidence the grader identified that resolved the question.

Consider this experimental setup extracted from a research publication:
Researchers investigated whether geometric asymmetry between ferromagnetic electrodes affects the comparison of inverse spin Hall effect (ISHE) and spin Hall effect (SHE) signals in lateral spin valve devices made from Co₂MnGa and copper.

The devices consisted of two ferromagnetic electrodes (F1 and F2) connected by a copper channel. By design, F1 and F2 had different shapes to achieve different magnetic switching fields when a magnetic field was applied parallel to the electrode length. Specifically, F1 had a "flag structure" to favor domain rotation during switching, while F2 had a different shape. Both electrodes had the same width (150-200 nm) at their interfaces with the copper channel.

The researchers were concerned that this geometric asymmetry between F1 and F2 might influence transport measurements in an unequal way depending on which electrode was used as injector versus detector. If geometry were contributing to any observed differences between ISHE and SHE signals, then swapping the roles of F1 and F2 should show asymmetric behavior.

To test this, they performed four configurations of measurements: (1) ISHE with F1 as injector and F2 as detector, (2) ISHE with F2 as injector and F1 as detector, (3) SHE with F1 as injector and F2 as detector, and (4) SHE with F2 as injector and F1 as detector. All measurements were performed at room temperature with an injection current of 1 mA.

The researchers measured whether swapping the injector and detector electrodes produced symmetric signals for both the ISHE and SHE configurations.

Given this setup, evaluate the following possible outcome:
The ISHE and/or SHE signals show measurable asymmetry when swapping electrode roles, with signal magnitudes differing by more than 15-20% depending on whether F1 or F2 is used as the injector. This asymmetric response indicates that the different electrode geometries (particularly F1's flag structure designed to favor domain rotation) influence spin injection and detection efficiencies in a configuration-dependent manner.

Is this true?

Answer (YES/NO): NO